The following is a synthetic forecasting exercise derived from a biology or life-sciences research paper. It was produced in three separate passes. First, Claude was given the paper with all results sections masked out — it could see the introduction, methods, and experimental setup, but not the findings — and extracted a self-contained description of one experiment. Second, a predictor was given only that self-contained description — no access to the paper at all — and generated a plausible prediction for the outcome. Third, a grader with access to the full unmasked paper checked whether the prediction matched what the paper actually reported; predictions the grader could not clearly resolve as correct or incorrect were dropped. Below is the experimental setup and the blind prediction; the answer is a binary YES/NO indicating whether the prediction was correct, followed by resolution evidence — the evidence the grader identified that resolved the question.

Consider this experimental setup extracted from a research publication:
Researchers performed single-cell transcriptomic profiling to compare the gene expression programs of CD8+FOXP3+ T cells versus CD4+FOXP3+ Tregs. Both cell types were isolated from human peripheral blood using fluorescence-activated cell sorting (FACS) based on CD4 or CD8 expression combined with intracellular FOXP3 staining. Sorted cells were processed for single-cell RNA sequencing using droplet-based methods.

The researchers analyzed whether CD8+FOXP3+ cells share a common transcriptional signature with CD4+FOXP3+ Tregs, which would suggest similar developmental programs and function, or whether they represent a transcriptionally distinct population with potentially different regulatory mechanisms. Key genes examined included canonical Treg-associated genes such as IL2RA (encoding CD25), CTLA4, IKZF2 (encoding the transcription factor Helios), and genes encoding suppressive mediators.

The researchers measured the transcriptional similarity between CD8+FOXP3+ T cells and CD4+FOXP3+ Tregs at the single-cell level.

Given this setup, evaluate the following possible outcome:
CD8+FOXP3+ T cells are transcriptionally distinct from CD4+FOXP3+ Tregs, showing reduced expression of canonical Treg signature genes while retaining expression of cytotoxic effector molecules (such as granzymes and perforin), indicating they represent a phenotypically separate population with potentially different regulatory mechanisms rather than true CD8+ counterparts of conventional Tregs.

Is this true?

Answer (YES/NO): NO